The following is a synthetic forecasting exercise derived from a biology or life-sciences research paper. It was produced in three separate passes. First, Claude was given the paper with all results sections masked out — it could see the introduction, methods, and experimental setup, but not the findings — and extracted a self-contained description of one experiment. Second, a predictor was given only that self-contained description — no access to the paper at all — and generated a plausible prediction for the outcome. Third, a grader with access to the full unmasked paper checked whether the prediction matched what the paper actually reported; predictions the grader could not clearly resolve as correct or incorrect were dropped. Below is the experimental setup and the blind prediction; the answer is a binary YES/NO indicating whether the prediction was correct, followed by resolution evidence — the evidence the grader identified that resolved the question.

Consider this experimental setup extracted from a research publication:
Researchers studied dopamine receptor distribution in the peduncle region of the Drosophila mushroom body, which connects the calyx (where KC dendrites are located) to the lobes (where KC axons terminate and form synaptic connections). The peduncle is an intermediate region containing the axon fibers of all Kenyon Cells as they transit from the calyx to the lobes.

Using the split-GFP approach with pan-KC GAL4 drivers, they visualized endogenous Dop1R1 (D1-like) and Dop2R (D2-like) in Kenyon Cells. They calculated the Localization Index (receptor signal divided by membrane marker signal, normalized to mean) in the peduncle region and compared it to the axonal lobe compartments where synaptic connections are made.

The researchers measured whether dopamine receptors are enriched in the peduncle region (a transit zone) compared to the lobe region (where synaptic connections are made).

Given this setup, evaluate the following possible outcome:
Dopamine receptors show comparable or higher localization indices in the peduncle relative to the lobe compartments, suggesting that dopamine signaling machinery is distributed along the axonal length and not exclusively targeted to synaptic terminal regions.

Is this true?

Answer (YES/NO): NO